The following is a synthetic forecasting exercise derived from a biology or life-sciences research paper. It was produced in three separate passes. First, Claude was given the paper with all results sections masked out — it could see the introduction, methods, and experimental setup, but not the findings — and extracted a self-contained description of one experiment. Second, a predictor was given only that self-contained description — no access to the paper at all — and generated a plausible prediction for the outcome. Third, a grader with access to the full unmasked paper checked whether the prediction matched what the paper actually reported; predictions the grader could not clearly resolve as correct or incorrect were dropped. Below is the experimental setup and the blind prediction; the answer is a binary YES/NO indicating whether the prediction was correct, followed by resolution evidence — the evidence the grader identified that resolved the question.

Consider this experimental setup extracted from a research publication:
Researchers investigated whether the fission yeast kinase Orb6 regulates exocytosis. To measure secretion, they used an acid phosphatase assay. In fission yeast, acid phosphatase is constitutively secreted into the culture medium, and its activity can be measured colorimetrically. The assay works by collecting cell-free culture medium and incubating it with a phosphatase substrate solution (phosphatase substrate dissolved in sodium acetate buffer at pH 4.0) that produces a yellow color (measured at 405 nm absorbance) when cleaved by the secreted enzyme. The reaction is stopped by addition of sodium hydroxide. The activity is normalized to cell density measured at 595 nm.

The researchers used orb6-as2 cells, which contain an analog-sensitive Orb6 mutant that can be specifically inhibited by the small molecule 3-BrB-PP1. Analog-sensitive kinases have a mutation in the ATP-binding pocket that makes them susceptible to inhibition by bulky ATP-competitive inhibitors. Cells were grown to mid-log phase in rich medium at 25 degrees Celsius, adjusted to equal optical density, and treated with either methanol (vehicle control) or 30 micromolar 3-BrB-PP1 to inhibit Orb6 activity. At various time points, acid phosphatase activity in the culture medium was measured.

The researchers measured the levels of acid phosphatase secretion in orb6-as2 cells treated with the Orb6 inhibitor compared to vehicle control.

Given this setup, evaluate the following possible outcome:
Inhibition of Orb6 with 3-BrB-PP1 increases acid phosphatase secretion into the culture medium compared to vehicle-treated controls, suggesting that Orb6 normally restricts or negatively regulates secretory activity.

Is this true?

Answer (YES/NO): NO